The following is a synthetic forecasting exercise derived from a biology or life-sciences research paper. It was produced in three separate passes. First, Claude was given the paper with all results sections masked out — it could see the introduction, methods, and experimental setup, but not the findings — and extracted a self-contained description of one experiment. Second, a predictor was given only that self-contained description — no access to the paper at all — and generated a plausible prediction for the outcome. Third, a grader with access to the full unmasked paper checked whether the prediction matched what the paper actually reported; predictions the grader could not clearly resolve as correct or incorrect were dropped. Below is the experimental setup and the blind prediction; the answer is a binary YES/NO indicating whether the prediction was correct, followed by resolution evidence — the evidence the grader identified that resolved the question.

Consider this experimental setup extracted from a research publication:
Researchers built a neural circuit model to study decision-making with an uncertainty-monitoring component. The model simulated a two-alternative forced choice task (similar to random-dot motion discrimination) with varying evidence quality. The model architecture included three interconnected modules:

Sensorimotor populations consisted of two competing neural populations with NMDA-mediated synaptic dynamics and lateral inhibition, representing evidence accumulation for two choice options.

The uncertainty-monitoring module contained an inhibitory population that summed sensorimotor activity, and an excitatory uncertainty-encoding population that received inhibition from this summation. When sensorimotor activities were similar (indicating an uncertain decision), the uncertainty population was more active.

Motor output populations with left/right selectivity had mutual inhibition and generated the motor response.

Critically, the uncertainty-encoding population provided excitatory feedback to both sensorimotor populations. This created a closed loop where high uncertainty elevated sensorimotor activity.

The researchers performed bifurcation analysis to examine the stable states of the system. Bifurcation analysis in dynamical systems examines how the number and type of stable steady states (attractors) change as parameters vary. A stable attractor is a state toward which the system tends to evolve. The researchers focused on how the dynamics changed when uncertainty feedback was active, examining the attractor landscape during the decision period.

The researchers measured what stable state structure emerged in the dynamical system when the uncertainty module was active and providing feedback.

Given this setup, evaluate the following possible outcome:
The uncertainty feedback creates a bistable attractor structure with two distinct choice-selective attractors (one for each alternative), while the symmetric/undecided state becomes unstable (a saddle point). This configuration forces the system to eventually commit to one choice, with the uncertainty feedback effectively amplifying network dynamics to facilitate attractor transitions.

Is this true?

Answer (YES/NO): NO